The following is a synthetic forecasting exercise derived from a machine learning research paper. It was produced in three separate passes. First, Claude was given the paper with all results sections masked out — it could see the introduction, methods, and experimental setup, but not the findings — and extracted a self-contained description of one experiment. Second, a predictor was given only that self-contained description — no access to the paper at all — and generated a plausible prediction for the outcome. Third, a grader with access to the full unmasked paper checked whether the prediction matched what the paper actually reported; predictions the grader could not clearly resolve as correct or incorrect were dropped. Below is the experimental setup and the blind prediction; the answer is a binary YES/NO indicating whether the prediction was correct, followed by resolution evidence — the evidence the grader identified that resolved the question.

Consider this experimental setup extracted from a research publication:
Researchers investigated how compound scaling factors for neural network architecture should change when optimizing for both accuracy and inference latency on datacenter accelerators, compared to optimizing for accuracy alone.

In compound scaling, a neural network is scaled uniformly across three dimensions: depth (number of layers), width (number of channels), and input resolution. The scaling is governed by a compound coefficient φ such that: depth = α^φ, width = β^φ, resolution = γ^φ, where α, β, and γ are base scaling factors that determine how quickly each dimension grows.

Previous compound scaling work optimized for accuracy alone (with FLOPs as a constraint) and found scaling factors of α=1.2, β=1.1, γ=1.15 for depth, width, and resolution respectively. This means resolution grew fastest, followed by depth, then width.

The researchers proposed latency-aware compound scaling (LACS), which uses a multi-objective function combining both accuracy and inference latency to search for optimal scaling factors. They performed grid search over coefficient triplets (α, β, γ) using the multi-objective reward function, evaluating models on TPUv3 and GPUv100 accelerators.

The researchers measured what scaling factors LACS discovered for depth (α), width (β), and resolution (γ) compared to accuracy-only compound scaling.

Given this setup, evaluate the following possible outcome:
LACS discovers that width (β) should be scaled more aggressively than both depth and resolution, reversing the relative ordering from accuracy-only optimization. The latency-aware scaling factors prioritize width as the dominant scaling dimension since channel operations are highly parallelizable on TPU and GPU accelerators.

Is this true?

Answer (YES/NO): NO